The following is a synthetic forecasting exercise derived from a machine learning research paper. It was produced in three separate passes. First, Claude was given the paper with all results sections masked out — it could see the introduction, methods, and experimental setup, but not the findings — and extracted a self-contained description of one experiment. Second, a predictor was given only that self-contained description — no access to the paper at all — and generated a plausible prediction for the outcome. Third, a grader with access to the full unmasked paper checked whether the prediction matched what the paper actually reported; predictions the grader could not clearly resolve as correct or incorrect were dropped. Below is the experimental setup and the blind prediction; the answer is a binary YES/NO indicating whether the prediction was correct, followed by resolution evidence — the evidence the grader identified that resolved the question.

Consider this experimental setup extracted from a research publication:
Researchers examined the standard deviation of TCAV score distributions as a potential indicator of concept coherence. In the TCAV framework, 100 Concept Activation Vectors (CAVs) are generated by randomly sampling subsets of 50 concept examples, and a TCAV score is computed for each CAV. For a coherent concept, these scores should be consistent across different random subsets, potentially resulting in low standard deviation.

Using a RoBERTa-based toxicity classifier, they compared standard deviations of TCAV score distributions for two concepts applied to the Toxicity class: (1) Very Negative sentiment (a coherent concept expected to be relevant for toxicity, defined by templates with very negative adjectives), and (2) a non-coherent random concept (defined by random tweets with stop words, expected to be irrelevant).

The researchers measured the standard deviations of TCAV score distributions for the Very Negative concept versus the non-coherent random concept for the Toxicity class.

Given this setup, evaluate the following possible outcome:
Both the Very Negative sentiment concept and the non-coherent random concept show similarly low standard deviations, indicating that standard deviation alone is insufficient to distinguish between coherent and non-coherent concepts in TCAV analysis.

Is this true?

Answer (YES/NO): NO